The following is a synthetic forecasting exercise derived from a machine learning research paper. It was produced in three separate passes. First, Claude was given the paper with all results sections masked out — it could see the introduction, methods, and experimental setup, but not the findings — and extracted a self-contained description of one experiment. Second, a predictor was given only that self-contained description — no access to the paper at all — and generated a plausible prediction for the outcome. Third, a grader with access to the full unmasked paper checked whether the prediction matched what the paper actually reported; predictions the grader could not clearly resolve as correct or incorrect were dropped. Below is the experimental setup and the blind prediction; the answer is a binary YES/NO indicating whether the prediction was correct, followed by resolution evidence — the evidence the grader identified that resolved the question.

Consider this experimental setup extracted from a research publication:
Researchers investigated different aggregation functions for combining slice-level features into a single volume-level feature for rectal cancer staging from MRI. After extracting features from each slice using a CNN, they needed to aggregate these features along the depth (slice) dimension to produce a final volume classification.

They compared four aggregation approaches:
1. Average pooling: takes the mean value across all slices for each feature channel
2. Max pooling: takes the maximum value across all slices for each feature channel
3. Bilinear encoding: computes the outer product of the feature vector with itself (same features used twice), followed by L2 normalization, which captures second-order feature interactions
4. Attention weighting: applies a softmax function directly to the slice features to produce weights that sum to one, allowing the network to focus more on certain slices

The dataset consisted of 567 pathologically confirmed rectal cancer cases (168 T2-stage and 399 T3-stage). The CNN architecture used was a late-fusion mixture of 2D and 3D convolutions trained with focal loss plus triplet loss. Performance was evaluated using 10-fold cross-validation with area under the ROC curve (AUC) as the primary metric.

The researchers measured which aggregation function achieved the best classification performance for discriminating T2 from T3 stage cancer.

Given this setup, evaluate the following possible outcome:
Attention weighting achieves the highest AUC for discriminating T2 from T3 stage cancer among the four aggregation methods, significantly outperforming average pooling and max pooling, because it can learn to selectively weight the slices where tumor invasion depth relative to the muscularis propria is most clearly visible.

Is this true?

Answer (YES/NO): NO